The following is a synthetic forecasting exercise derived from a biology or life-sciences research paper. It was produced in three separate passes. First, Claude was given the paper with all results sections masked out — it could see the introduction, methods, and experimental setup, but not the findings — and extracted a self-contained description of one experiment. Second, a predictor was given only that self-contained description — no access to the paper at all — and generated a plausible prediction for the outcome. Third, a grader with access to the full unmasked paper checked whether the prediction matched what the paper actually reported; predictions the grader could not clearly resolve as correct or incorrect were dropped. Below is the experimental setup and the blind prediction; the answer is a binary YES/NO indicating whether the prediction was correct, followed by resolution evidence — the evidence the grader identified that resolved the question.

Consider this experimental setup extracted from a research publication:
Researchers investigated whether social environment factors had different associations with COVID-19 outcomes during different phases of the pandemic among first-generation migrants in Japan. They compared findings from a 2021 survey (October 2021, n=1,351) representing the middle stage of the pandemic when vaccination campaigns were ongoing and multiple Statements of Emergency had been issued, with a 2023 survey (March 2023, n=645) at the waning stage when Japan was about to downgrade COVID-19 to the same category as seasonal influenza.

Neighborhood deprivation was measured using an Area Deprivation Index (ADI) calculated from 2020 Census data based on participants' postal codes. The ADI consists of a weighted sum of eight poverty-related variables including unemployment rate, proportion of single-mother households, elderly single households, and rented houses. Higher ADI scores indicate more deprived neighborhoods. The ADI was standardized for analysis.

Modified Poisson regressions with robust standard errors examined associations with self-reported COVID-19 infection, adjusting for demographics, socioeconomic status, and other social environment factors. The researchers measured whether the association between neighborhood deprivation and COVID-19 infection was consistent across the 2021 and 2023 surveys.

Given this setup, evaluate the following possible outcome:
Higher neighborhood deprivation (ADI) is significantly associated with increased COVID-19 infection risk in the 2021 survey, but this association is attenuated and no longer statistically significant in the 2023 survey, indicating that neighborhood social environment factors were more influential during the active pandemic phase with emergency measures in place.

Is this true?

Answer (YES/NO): NO